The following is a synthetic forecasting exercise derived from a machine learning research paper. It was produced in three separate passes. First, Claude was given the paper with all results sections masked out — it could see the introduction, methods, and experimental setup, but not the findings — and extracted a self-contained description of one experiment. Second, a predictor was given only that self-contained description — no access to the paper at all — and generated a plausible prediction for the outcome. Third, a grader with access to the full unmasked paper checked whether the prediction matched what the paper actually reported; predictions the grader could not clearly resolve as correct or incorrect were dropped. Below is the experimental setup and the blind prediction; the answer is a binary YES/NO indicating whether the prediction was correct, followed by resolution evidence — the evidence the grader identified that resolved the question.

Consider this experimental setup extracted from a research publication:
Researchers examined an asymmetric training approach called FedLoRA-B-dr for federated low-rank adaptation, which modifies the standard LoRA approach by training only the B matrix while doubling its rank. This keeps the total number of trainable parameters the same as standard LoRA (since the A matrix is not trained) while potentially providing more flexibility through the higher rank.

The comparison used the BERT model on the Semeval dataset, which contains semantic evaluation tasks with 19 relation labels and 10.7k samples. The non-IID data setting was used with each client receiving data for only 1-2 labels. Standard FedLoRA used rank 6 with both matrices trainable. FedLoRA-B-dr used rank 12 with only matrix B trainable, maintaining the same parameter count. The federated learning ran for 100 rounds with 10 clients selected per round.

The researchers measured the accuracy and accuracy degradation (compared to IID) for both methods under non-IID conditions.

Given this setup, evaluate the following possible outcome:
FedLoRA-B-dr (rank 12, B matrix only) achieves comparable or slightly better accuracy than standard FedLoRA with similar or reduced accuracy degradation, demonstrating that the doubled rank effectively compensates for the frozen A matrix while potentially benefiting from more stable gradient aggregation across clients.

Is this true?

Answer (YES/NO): NO